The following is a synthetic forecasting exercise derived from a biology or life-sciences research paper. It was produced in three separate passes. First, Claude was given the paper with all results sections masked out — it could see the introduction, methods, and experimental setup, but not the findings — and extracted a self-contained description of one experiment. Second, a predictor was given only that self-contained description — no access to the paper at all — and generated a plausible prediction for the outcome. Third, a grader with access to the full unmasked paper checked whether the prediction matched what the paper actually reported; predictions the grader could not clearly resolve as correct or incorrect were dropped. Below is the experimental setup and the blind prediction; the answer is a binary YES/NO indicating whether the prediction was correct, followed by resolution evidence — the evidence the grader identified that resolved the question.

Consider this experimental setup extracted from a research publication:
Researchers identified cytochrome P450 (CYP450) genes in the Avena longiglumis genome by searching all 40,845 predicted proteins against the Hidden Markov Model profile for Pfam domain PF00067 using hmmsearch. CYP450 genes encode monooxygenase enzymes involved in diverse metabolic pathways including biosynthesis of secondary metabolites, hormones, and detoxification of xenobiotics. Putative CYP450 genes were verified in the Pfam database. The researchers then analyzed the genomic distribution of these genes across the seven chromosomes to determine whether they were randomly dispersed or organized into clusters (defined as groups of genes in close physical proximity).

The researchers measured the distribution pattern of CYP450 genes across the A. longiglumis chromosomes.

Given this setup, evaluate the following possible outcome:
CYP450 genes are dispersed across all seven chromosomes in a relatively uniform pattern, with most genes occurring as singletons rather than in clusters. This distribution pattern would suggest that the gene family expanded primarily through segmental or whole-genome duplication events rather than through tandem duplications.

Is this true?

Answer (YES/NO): NO